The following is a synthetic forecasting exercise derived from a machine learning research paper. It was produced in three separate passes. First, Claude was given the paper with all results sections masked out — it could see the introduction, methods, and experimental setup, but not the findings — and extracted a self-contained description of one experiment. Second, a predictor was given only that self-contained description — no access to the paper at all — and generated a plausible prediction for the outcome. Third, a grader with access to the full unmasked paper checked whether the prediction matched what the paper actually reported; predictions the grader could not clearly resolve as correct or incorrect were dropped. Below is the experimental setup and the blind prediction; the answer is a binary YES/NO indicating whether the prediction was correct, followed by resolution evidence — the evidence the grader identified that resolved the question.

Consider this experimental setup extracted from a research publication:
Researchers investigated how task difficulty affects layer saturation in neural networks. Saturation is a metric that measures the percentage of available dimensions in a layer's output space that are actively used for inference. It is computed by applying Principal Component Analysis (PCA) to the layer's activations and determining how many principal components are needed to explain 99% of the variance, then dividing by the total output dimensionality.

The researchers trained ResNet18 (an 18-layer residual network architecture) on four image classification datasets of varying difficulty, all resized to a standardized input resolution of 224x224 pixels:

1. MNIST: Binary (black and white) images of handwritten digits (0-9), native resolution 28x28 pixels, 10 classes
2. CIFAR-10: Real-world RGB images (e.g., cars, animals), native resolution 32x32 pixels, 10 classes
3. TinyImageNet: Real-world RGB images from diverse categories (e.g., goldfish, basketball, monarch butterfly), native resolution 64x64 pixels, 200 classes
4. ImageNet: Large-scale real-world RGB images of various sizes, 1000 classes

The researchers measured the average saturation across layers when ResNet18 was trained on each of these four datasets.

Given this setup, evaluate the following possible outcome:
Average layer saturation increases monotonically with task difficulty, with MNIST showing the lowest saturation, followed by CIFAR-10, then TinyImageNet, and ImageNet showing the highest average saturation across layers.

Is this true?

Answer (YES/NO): YES